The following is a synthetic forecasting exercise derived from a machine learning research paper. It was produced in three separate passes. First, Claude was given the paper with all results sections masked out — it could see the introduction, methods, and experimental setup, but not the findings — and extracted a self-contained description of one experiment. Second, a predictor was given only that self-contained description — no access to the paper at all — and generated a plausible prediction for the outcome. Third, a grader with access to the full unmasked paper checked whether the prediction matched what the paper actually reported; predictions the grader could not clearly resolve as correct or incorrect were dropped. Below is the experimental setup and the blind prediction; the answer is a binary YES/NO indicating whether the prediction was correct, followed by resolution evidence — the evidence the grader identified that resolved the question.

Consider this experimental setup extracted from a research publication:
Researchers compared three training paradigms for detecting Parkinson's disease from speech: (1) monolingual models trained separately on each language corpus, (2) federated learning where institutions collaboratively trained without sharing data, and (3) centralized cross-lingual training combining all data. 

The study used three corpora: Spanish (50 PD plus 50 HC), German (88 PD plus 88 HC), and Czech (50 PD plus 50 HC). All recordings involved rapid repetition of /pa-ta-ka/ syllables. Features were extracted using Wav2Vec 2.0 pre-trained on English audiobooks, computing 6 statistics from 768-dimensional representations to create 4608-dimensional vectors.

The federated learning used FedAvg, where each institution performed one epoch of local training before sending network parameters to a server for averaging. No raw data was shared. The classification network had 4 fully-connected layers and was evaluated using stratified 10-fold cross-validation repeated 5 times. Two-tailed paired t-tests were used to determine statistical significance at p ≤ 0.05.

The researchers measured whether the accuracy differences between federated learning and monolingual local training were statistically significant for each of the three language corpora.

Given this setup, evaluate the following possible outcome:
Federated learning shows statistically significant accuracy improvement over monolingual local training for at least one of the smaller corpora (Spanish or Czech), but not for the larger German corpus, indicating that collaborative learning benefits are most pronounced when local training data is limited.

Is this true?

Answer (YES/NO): YES